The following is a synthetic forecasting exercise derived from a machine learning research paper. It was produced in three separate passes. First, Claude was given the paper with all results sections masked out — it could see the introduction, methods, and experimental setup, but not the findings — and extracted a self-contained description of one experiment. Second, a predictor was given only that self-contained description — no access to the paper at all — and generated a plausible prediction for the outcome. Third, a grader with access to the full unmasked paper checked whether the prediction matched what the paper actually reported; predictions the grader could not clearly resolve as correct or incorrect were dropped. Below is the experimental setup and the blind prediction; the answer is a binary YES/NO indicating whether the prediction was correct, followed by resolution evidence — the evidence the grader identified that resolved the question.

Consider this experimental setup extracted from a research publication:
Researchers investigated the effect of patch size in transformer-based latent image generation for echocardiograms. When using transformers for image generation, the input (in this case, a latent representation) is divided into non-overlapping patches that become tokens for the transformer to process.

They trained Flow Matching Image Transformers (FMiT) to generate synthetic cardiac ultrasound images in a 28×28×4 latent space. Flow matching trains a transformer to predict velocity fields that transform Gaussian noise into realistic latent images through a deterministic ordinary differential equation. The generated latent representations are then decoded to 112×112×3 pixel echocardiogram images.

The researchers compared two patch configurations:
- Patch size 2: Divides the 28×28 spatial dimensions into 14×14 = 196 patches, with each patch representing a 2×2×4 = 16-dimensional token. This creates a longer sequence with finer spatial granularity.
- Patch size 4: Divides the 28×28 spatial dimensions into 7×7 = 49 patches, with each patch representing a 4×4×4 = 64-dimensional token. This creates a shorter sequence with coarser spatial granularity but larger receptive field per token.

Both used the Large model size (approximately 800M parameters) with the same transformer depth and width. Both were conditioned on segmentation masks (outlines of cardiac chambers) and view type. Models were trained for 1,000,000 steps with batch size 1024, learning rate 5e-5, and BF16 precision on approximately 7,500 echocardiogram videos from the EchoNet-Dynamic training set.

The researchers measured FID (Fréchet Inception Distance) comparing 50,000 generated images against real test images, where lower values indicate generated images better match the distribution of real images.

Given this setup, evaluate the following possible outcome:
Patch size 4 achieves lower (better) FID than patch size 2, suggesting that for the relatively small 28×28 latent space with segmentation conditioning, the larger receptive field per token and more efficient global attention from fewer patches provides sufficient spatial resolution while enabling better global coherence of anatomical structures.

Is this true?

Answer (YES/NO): NO